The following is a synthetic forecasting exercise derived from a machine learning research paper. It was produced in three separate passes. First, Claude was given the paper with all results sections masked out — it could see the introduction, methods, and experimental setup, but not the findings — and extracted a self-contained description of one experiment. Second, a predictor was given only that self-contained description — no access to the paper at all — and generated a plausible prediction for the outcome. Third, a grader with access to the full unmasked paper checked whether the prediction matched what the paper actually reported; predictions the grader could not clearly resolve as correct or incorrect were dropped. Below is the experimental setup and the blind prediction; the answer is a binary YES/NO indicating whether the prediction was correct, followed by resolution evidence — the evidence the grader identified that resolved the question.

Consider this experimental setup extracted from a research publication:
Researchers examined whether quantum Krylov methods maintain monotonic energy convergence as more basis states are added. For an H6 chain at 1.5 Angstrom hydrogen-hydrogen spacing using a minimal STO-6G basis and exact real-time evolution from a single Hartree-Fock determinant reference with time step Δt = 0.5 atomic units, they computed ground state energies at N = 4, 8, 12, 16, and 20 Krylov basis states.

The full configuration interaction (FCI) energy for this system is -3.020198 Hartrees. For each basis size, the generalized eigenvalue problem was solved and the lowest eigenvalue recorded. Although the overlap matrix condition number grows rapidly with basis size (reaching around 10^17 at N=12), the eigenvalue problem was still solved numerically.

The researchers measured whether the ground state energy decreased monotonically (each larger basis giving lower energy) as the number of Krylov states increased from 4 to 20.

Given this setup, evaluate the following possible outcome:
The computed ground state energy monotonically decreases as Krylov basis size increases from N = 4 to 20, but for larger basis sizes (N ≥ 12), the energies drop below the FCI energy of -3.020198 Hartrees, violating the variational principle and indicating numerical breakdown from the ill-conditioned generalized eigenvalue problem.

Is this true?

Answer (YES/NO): NO